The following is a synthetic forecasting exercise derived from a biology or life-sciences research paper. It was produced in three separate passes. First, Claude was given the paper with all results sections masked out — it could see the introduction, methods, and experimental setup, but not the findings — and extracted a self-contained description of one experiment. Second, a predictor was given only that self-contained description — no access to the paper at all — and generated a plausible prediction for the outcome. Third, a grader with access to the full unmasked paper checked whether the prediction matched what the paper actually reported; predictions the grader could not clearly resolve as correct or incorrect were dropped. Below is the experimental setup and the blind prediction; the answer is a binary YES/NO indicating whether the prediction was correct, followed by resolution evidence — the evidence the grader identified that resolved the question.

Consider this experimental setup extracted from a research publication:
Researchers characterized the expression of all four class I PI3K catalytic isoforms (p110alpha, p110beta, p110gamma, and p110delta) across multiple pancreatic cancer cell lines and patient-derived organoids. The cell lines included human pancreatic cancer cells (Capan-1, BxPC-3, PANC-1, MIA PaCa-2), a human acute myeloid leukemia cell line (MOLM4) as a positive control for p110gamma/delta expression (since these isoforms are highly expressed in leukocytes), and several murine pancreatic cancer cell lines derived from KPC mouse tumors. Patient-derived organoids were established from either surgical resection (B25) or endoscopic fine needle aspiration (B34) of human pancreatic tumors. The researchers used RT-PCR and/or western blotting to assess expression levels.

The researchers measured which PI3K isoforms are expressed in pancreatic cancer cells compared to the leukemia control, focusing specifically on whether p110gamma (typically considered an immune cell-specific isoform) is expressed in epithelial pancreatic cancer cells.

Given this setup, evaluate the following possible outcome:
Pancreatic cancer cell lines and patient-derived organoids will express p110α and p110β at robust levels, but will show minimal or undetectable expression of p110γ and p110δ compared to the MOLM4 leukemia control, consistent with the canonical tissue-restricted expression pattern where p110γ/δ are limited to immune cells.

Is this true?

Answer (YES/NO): NO